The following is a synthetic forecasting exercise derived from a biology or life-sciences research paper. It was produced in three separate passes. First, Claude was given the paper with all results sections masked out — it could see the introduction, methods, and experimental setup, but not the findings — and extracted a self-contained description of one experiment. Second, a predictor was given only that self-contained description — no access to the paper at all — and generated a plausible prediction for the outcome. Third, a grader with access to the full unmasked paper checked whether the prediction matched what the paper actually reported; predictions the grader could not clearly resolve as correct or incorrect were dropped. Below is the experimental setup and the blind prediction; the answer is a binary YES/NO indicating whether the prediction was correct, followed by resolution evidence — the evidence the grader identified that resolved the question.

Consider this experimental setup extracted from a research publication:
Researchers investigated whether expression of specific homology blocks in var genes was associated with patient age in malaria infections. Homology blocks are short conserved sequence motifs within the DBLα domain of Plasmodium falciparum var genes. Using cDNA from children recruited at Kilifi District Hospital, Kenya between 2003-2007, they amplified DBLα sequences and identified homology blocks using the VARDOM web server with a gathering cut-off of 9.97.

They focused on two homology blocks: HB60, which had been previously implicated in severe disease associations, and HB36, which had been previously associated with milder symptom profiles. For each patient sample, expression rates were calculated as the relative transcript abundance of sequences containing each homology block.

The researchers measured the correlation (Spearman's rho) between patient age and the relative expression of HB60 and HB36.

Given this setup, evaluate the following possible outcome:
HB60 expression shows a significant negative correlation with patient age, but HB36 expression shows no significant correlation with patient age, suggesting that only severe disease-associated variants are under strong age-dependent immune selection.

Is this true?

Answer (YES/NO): YES